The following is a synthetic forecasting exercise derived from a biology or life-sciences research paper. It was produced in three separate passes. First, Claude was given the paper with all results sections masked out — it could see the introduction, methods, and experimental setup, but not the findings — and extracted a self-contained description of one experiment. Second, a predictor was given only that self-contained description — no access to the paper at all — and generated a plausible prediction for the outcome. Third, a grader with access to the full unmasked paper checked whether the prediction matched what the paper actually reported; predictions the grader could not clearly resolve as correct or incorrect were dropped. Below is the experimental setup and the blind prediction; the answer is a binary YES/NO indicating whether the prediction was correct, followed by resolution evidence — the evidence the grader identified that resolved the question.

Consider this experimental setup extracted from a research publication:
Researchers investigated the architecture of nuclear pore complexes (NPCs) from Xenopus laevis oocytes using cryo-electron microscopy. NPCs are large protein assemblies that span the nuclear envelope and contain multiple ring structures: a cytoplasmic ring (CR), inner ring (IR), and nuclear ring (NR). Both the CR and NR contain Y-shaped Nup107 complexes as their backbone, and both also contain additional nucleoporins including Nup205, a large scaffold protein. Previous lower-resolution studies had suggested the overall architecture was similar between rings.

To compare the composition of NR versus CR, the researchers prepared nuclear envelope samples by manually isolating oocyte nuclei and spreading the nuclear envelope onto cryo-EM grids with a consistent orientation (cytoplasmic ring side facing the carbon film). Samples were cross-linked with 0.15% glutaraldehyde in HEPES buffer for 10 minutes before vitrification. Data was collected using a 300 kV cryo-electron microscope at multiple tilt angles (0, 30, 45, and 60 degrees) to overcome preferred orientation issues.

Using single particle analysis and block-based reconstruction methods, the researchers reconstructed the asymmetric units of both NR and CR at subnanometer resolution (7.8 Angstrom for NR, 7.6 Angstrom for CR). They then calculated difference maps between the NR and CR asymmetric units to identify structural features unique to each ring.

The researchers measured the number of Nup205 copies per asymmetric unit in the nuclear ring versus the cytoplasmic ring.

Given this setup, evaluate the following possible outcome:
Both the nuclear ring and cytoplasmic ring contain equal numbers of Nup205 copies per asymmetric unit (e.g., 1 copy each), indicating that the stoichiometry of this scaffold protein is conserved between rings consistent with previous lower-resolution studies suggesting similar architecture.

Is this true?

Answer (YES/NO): NO